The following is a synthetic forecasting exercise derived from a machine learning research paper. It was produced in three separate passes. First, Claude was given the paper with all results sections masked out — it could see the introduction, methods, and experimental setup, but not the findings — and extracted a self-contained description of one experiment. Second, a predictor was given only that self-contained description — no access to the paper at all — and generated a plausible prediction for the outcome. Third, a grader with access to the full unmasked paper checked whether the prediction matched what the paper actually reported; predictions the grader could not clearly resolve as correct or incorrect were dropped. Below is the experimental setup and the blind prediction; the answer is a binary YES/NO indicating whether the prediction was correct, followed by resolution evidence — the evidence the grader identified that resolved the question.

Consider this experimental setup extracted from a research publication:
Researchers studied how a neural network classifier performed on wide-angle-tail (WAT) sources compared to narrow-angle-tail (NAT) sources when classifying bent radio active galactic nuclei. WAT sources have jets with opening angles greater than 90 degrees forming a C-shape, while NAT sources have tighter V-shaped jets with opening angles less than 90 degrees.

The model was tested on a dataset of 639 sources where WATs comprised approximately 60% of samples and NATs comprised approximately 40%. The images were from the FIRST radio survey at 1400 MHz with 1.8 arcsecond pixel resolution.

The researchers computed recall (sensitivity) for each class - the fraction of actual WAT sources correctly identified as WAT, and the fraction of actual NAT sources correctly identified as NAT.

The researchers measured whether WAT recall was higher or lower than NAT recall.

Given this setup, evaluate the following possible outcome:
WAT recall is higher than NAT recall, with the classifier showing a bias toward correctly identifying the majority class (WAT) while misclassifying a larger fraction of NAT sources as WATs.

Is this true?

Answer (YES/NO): YES